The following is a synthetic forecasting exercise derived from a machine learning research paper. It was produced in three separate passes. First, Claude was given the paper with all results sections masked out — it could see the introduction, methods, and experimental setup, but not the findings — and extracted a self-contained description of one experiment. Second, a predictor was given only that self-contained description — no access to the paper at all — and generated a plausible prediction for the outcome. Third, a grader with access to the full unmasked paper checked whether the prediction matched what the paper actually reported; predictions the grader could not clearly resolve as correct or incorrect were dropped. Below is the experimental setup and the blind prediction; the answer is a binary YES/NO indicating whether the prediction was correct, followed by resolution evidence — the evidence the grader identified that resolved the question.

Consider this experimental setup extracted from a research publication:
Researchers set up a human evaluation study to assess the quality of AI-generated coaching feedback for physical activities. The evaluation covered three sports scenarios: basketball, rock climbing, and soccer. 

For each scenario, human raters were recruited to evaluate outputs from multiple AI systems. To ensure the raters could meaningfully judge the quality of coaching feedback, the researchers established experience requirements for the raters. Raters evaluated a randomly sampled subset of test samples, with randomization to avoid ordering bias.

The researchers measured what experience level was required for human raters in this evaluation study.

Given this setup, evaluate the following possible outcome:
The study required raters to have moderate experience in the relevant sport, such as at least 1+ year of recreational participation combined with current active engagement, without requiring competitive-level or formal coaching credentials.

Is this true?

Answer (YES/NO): NO